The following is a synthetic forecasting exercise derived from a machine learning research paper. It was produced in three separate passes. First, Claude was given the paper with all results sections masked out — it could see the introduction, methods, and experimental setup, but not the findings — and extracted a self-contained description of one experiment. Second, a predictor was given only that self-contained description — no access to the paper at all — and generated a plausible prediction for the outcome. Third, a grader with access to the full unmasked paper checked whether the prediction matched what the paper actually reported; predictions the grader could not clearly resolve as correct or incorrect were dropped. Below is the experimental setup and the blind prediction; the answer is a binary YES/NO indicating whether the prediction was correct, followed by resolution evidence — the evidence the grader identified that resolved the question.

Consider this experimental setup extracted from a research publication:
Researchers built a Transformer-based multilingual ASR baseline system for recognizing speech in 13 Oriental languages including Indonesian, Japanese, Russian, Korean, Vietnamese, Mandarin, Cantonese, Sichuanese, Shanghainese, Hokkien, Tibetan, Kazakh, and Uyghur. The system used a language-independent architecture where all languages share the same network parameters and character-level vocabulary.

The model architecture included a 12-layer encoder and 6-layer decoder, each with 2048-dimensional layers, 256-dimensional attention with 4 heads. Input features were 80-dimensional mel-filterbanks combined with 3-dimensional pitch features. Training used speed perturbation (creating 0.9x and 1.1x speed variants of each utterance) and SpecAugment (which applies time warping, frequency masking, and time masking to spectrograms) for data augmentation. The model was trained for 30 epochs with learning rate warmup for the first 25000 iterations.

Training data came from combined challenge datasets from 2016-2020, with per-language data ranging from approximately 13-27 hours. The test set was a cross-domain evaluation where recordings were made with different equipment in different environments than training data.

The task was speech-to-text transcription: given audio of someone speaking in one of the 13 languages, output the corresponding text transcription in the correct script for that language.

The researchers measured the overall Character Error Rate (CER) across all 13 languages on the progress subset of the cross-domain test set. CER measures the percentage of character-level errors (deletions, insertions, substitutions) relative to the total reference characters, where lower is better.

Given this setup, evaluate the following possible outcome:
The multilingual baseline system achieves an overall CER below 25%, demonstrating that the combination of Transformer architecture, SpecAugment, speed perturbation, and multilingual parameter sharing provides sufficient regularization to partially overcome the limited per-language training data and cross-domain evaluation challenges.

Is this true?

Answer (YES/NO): NO